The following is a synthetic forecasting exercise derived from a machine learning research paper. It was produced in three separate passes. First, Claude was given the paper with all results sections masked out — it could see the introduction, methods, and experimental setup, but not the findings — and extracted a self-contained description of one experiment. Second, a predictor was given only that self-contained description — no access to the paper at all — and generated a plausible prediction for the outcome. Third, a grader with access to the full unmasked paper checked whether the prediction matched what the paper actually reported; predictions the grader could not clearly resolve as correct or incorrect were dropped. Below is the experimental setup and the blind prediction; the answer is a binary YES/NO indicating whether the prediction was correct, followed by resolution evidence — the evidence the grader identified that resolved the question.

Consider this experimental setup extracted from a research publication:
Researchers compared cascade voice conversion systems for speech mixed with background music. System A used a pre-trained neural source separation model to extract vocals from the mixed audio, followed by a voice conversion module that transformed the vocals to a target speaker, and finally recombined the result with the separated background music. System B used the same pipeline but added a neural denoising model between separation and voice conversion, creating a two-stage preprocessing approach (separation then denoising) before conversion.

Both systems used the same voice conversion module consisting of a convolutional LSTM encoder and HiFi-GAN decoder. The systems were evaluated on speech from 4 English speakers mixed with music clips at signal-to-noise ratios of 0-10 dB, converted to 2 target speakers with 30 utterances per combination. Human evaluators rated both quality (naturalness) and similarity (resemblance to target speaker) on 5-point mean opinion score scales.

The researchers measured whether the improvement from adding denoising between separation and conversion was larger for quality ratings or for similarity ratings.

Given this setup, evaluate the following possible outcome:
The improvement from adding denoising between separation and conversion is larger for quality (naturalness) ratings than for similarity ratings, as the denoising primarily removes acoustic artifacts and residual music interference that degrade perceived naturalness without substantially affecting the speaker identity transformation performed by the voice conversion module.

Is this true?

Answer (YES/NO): YES